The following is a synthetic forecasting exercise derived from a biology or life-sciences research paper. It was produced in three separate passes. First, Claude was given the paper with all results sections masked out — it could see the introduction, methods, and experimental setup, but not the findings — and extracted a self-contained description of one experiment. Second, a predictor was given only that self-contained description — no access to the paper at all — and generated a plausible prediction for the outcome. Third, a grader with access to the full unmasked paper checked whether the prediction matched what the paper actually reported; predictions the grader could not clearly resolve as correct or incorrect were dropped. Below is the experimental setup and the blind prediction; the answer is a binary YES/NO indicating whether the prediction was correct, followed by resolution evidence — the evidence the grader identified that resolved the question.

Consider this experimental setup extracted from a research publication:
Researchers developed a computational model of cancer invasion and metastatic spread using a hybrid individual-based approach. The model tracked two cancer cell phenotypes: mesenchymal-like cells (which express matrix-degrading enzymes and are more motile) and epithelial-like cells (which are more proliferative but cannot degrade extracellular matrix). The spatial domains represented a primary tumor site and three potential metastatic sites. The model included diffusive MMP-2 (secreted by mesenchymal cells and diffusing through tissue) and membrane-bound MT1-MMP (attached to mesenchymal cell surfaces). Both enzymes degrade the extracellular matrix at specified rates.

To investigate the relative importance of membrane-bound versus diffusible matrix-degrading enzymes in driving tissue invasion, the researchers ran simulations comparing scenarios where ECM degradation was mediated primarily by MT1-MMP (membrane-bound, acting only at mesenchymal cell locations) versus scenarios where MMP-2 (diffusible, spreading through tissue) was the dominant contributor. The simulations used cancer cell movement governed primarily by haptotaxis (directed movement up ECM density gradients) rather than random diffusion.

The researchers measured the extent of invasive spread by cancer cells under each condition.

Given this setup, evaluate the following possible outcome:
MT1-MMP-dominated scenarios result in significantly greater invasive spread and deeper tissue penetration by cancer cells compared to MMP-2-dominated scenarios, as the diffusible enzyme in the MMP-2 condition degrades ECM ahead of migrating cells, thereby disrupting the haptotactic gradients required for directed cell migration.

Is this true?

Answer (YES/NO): YES